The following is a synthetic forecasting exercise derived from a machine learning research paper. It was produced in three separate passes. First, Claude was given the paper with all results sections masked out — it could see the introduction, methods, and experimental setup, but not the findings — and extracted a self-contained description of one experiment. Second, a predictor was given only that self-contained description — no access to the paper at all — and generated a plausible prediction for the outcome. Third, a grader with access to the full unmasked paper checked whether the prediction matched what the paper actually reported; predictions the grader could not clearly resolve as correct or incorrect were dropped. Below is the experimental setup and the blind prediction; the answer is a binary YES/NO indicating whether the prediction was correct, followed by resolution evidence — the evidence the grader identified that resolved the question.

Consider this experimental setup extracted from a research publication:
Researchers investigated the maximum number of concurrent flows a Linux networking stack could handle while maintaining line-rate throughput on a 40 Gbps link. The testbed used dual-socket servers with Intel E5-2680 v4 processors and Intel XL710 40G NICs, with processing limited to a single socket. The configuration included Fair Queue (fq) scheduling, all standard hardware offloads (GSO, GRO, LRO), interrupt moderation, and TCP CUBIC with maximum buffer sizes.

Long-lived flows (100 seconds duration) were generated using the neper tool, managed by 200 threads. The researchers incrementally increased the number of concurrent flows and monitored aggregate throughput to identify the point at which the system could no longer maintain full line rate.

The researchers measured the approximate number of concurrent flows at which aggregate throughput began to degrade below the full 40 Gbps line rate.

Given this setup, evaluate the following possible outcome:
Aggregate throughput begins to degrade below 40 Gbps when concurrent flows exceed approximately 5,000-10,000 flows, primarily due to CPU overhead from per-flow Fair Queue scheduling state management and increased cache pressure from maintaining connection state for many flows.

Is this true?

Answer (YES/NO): NO